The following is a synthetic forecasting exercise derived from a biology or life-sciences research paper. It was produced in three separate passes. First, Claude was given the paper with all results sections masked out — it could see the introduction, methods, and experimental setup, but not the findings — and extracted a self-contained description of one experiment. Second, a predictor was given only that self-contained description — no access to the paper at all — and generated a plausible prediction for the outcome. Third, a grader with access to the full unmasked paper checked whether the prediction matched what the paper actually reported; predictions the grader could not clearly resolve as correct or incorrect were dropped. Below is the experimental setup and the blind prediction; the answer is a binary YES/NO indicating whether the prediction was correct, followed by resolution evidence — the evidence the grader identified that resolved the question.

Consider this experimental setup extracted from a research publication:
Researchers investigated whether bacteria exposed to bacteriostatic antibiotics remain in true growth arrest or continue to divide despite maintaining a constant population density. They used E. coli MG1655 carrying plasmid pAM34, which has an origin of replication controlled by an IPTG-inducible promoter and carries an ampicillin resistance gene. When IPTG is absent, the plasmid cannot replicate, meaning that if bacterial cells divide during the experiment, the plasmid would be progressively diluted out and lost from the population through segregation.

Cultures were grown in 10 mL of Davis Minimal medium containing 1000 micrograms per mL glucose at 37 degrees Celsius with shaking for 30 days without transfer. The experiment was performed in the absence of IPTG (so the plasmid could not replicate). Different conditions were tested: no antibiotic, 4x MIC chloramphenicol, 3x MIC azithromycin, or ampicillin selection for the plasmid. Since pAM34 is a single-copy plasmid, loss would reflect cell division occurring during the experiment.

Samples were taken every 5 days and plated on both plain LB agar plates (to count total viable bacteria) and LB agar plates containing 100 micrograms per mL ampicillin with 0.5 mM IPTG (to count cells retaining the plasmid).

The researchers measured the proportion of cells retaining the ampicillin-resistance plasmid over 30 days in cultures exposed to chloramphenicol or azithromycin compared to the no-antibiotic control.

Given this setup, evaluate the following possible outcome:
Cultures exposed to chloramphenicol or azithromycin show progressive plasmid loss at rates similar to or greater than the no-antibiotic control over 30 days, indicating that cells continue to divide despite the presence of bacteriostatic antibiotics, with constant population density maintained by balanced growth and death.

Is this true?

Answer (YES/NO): YES